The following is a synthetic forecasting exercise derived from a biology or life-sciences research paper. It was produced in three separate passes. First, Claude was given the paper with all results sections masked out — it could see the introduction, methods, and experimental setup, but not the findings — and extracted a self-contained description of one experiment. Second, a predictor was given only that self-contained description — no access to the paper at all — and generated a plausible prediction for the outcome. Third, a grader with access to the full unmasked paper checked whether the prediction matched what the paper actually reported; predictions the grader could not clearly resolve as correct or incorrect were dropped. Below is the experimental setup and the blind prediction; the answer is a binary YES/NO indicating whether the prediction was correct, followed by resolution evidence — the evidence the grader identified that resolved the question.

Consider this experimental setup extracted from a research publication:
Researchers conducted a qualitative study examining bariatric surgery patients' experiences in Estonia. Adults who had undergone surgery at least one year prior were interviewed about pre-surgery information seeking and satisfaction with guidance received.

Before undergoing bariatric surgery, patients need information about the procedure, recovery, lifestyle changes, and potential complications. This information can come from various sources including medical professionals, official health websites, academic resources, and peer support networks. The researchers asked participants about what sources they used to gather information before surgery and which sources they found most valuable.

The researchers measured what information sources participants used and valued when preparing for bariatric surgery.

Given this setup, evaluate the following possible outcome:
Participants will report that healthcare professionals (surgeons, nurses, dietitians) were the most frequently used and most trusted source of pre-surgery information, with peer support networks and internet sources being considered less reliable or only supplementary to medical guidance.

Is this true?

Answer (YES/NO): NO